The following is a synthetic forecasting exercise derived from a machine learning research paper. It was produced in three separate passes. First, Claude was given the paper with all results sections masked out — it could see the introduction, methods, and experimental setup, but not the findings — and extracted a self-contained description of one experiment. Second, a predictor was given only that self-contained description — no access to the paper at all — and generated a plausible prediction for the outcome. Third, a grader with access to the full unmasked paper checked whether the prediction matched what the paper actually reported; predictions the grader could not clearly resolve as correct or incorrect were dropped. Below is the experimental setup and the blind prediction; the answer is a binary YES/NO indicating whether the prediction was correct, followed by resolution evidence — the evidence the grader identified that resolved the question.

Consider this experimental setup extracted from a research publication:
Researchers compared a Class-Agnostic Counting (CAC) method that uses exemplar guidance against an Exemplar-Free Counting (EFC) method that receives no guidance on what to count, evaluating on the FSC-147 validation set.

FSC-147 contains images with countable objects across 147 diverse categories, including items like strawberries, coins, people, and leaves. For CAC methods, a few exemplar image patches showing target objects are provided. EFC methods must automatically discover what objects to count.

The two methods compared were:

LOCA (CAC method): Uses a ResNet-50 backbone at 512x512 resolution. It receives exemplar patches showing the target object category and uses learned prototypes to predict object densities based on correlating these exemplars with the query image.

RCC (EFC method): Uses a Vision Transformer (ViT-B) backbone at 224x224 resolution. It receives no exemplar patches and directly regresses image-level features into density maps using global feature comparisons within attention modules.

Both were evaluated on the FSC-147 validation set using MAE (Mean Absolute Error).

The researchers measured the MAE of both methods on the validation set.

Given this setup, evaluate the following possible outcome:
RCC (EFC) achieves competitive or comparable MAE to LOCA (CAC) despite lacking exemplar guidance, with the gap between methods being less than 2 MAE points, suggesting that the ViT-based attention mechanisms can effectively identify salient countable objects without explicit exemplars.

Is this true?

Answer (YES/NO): YES